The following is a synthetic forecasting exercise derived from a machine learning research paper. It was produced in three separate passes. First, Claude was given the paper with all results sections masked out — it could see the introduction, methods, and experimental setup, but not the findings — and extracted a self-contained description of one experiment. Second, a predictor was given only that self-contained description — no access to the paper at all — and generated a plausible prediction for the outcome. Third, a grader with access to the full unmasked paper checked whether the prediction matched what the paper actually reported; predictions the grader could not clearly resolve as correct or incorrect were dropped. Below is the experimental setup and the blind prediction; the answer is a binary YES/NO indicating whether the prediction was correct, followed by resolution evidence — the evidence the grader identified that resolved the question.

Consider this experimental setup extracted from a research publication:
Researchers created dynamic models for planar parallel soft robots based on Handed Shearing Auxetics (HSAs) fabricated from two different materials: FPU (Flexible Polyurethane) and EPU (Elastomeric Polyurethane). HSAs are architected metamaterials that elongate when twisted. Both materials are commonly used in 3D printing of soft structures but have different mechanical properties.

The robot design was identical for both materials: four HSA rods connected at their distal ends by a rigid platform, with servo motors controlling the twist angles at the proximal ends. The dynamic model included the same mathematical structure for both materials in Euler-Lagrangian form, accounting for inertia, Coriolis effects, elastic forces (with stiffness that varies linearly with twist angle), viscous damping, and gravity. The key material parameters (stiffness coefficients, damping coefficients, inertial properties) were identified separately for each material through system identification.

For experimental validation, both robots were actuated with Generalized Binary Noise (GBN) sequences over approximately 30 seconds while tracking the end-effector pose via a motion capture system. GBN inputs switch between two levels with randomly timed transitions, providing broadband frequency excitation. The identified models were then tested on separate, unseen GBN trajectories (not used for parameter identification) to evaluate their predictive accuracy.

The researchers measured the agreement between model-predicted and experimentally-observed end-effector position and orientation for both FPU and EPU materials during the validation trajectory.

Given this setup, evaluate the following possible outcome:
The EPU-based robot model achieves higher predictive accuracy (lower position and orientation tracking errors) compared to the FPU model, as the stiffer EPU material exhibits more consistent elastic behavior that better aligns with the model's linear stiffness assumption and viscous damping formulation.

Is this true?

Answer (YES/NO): NO